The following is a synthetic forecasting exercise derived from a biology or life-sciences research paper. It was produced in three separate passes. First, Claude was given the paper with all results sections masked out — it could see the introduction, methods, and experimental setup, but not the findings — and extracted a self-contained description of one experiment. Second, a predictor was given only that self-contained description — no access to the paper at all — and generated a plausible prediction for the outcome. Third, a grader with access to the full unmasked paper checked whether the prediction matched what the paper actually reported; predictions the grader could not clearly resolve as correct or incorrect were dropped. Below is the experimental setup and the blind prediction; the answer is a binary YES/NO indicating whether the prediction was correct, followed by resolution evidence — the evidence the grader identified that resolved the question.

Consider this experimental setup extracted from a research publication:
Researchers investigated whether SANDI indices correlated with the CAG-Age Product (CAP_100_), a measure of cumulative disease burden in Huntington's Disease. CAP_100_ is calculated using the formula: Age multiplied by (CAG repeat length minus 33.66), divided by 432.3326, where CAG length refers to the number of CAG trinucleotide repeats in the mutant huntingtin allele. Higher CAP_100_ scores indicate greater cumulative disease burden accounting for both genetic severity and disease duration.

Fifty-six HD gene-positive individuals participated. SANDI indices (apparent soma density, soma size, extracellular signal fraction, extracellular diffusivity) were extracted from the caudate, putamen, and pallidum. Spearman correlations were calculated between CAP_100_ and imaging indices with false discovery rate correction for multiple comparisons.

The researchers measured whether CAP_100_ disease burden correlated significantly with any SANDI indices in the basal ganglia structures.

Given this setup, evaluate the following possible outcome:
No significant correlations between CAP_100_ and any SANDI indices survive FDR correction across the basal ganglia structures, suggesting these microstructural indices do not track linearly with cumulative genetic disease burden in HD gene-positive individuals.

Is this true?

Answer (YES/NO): NO